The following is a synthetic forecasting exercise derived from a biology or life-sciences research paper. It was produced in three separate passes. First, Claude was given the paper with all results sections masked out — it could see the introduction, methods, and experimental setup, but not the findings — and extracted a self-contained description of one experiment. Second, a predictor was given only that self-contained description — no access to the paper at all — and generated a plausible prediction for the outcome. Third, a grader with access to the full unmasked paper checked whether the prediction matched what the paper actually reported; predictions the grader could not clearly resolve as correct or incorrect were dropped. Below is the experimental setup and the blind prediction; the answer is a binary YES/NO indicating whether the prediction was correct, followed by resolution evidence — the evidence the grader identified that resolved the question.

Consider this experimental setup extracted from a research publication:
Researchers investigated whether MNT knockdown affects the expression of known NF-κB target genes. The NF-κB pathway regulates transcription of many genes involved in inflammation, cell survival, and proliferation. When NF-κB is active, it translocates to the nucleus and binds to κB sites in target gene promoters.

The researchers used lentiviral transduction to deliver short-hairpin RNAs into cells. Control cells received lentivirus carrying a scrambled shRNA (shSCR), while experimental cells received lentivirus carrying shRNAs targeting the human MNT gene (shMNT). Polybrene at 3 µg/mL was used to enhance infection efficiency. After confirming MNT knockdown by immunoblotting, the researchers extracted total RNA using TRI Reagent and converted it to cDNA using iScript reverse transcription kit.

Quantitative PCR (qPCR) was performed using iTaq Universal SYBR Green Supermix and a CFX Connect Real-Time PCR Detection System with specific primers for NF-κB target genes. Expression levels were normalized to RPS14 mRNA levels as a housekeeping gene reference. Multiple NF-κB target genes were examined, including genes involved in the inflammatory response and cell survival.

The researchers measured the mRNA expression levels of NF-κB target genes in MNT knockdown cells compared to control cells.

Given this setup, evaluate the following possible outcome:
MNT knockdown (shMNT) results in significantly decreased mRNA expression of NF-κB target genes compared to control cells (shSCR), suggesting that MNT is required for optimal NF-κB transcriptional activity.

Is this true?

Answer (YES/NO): NO